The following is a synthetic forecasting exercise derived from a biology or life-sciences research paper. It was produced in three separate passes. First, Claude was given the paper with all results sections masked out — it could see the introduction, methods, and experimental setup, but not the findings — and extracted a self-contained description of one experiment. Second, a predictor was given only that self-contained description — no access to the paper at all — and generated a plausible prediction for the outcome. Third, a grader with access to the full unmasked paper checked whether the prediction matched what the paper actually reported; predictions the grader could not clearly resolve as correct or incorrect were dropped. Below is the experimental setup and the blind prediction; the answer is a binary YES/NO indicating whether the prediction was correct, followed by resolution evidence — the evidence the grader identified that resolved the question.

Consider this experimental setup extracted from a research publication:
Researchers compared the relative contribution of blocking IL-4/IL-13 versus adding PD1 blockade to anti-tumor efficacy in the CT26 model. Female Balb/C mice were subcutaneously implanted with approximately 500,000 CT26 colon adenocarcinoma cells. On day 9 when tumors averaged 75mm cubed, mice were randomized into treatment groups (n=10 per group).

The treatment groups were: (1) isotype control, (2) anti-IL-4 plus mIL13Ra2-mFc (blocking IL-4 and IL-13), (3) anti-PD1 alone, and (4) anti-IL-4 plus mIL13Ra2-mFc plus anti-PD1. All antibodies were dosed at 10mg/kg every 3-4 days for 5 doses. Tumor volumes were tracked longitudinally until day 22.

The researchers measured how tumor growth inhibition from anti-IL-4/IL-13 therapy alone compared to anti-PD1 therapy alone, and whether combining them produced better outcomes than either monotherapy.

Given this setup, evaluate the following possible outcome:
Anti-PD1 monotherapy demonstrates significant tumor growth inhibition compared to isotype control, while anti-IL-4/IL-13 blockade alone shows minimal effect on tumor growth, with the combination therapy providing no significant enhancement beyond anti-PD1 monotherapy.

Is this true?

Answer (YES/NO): NO